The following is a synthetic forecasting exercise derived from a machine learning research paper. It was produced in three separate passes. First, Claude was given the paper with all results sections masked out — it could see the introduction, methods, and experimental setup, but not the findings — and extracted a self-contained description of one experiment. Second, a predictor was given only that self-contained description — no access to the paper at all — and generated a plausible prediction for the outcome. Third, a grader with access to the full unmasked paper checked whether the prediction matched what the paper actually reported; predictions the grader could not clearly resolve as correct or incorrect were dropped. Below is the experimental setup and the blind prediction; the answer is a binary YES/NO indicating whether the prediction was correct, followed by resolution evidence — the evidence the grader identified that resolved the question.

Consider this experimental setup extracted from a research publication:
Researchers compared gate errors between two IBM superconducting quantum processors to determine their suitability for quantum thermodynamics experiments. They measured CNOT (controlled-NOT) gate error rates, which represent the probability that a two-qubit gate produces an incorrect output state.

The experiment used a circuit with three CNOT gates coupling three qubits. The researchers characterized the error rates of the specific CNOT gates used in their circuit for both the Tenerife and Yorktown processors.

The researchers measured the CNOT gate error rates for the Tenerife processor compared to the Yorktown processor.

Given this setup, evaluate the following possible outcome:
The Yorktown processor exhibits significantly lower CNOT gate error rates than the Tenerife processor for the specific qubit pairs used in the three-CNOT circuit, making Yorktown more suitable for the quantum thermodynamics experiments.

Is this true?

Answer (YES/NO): NO